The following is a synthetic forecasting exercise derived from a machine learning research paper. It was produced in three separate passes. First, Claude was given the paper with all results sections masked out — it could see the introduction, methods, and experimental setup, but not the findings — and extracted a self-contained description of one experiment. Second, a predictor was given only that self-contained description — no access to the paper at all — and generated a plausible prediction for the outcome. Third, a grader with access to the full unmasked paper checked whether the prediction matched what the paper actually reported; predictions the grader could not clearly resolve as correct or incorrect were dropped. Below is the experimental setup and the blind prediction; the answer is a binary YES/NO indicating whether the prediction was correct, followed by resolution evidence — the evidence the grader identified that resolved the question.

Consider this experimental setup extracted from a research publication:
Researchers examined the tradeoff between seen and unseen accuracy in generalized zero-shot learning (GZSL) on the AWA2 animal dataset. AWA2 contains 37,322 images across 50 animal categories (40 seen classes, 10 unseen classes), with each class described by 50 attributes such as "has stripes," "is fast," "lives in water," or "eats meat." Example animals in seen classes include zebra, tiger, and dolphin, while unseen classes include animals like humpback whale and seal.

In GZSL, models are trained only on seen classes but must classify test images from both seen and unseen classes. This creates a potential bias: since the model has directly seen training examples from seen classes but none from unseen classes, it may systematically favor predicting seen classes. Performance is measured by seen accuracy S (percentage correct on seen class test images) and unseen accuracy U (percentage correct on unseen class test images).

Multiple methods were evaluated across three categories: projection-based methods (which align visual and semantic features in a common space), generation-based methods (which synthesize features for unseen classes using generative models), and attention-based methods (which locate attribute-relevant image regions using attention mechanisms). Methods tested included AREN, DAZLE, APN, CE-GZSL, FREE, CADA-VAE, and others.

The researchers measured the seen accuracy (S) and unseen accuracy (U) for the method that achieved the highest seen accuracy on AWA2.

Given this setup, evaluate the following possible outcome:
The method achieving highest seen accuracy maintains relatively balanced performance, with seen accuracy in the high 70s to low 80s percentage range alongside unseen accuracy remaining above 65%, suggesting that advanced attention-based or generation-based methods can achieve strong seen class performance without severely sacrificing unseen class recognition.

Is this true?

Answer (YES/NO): NO